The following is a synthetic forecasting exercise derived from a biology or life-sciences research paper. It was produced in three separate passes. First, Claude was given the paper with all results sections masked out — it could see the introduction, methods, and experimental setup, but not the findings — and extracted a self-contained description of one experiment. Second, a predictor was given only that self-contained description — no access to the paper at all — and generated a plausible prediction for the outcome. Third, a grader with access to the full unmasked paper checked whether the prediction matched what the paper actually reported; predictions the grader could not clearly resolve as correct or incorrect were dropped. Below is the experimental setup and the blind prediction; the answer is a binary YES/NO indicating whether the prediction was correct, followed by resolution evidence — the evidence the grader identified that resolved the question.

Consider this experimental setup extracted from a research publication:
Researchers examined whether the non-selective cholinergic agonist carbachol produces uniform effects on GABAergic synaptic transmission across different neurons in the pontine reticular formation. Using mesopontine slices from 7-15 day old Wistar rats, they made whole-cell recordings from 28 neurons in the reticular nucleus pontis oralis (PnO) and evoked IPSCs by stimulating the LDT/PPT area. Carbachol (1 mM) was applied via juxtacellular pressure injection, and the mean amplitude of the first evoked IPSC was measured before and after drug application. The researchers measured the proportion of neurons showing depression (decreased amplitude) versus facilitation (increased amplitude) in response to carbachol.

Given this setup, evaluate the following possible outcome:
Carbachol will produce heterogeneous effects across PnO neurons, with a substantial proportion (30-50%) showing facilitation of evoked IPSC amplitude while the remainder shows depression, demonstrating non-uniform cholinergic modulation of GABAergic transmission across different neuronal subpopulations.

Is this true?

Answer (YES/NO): NO